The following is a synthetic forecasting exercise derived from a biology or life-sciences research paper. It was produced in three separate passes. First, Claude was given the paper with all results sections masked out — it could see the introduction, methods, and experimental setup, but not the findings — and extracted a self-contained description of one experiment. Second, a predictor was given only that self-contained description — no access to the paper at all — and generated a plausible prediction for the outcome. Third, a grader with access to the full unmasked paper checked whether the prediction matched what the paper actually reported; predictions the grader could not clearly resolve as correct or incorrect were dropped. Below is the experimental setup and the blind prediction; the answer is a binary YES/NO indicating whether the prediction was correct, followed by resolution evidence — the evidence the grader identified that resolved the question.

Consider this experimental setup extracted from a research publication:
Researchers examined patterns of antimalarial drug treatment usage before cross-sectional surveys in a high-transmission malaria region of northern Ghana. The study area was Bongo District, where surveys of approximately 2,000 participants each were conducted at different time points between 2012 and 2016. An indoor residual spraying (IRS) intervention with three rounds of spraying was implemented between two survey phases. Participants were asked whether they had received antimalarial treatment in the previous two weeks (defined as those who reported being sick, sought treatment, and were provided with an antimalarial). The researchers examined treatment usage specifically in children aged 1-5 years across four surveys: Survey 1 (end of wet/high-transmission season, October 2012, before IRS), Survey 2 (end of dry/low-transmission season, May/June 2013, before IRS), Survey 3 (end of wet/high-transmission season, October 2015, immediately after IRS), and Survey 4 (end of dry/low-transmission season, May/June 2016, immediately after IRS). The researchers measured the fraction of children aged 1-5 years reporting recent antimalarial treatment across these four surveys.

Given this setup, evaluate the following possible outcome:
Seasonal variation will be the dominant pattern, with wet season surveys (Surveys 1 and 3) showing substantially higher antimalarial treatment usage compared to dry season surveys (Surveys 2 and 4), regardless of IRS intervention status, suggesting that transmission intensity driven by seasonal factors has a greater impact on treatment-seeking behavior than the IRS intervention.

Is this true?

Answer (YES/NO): NO